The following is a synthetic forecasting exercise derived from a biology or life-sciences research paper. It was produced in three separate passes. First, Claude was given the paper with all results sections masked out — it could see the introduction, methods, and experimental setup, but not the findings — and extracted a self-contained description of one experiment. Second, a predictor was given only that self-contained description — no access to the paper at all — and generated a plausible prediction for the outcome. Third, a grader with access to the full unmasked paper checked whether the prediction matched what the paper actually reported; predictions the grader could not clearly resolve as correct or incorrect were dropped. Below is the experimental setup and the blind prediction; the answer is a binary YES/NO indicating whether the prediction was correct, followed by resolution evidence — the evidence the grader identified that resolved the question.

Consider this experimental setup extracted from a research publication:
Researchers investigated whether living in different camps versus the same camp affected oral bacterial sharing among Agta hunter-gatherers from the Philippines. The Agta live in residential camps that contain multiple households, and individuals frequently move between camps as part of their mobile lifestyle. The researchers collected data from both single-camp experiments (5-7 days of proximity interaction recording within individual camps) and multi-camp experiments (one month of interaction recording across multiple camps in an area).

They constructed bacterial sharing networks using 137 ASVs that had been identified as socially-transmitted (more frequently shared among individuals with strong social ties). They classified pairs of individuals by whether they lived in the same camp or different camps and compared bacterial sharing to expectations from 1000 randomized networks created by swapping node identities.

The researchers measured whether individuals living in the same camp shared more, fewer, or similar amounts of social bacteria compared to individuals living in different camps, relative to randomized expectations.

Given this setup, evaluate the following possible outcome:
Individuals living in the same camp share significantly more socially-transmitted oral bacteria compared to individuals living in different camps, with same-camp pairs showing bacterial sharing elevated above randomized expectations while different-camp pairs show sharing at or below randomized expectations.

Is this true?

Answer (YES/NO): YES